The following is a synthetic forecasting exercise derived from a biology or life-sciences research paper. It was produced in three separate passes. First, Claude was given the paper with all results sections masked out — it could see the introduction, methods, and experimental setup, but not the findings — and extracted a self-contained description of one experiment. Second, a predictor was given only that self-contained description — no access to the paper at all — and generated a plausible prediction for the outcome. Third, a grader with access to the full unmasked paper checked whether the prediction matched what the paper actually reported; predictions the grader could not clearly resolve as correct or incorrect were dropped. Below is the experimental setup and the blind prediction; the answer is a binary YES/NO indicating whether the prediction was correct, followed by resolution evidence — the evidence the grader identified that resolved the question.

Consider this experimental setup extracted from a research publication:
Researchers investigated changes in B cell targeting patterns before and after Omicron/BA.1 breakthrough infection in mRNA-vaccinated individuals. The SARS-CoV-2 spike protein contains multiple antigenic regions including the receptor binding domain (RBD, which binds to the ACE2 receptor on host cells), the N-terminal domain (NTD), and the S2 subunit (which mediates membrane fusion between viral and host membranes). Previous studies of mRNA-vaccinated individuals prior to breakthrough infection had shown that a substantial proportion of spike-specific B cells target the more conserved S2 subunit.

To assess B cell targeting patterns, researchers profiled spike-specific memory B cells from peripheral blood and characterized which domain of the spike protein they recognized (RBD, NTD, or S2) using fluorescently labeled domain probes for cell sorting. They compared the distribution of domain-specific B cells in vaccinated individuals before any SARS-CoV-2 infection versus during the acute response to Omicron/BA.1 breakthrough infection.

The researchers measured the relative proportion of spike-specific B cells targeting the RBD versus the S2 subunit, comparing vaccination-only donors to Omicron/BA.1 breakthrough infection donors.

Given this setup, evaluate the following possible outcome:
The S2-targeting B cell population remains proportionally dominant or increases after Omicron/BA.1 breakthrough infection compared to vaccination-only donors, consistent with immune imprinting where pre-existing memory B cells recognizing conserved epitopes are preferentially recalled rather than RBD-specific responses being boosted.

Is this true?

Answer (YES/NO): NO